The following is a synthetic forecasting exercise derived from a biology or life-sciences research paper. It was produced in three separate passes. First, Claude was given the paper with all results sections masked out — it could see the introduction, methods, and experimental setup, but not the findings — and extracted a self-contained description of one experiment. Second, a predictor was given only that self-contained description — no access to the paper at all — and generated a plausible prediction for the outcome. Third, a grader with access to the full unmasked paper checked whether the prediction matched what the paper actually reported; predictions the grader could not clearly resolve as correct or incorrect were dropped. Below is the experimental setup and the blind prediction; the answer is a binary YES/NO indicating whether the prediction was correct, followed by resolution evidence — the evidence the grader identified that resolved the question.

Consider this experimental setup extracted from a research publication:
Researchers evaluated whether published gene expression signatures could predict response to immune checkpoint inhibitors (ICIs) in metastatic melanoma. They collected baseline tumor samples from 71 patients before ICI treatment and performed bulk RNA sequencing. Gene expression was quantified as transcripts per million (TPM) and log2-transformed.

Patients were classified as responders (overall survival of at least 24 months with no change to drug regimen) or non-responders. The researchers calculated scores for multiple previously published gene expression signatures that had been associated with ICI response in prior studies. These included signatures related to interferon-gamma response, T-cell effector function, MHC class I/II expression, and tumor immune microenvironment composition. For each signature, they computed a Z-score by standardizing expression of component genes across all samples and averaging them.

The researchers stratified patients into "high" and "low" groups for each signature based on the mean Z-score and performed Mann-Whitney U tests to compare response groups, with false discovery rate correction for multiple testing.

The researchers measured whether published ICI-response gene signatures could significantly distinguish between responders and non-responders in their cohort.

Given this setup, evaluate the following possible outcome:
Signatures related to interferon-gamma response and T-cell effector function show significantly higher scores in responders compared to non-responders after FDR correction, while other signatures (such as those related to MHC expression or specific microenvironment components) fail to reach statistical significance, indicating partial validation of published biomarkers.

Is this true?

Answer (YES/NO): YES